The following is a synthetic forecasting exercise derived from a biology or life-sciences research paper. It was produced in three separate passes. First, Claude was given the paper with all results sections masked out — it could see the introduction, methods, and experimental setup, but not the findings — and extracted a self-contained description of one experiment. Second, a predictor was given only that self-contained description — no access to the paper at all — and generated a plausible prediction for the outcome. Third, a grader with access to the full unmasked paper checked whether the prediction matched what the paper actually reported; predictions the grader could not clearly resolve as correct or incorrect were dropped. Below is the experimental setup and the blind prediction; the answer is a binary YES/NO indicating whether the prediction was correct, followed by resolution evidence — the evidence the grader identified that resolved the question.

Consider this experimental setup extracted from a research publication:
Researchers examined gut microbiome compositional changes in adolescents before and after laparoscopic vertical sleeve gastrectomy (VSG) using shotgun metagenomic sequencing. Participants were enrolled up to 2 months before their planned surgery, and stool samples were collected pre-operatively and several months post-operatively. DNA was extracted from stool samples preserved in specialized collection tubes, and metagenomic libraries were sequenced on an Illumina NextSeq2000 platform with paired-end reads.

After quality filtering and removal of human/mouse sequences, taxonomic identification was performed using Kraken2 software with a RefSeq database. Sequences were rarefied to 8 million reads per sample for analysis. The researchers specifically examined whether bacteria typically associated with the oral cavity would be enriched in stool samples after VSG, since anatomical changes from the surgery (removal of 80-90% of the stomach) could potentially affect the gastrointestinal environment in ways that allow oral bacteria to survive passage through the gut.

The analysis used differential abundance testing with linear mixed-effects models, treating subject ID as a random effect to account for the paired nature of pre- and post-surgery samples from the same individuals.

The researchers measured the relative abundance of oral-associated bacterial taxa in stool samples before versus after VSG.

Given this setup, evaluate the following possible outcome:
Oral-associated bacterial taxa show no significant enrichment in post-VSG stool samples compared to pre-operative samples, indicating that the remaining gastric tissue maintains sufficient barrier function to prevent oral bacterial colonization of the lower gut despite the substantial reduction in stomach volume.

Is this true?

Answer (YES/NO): NO